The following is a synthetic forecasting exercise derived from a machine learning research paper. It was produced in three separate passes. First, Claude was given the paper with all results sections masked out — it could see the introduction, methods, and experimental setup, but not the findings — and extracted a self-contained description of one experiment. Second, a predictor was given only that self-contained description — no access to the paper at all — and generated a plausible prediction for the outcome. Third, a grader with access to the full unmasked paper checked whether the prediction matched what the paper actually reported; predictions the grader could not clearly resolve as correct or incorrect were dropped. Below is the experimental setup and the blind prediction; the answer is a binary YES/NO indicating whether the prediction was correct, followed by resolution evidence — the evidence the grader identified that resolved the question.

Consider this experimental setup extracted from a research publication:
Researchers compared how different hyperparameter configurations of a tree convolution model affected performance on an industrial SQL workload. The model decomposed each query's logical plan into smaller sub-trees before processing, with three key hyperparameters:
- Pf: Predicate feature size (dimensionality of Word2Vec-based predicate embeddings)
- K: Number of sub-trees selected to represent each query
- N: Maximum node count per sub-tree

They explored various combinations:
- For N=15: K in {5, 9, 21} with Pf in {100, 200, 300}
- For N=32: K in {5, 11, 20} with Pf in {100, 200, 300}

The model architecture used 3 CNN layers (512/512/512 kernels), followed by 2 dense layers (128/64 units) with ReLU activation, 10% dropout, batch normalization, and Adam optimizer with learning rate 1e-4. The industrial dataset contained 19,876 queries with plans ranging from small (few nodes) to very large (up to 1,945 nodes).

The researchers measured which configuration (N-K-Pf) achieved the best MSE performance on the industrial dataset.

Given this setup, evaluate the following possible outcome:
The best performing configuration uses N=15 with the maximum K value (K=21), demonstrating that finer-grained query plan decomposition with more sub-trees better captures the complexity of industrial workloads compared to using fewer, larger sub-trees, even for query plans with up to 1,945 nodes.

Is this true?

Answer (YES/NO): NO